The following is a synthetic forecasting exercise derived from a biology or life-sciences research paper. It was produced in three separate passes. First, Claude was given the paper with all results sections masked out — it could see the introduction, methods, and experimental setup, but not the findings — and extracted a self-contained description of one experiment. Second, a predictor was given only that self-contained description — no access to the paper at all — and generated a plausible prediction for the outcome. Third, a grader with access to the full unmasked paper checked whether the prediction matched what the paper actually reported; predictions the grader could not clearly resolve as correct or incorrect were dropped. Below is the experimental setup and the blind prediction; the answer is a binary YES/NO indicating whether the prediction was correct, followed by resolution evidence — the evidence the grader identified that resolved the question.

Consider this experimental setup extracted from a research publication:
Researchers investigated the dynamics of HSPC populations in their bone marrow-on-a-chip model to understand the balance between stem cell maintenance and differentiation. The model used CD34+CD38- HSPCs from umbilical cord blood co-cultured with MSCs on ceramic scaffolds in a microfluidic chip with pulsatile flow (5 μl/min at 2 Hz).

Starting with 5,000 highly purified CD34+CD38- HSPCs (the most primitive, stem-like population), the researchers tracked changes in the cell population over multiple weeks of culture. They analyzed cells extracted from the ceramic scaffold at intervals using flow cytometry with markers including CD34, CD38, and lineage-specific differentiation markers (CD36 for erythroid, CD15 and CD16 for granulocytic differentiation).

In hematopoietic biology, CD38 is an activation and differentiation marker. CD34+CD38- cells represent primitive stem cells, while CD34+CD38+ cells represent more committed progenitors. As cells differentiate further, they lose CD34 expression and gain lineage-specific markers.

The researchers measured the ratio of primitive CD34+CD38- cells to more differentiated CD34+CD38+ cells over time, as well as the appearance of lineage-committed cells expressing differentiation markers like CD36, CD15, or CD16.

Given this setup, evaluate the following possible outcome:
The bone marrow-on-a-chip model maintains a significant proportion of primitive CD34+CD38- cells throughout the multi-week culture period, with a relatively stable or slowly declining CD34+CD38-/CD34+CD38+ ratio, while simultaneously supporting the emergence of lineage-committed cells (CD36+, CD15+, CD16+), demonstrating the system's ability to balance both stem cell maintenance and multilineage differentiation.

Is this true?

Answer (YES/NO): YES